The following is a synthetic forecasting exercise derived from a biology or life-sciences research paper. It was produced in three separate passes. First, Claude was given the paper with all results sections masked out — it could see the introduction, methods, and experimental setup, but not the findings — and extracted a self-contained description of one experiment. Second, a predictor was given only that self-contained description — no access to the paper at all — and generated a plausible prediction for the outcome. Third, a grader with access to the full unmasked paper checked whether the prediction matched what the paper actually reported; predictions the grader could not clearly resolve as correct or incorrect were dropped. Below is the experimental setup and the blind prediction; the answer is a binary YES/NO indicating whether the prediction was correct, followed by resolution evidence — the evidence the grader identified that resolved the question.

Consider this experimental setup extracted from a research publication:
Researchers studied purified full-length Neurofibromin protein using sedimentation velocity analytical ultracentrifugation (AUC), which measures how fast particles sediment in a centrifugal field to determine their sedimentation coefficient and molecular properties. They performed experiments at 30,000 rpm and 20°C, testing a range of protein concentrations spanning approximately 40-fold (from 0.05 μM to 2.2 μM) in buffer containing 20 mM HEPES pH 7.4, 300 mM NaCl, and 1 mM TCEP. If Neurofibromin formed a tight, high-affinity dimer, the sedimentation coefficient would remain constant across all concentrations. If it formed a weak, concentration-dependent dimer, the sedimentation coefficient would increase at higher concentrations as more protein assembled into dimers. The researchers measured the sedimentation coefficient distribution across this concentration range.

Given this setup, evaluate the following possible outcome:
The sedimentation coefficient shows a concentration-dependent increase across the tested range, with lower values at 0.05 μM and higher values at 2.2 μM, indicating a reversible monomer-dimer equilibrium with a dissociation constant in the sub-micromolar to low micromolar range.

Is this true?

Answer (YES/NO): NO